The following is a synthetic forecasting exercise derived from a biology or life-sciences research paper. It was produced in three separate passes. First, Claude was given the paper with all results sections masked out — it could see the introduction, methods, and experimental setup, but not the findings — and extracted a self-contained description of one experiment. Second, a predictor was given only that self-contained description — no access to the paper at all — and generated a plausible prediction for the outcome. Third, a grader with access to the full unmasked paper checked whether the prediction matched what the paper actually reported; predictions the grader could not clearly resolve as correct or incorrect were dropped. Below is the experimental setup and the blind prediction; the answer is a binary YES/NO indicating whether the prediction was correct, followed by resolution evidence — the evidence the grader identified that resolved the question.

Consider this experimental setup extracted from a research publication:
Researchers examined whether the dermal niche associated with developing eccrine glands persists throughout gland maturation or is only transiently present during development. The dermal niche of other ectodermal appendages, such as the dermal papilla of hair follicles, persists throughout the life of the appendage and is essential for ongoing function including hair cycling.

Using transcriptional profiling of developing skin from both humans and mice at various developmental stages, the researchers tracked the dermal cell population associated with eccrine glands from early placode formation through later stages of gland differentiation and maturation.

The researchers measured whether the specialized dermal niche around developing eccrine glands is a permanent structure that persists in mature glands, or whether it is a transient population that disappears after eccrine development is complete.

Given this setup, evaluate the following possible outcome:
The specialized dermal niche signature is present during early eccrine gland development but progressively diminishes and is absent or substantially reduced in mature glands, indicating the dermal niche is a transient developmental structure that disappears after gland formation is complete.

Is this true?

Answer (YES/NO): YES